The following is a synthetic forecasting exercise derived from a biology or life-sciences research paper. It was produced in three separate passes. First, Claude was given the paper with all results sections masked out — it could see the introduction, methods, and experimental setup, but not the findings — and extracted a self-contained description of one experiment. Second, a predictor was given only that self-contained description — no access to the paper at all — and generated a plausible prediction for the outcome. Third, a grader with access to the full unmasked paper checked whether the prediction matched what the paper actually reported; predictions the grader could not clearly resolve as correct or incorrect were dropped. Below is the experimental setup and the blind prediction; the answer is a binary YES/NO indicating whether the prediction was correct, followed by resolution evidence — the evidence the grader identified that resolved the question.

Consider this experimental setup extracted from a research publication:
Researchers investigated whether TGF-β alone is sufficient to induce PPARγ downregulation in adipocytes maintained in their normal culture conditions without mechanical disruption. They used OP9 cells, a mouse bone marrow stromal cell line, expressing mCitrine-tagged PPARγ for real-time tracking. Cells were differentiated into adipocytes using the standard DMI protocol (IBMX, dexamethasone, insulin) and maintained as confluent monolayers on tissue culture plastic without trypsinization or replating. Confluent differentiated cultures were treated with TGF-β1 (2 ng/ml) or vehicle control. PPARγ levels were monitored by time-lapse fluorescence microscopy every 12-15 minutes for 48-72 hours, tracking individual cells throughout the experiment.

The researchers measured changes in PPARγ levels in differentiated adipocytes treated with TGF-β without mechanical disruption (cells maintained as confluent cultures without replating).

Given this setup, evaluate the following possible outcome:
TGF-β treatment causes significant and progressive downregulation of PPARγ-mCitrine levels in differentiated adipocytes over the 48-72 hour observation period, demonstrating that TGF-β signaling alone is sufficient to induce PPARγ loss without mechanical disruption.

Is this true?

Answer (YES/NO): NO